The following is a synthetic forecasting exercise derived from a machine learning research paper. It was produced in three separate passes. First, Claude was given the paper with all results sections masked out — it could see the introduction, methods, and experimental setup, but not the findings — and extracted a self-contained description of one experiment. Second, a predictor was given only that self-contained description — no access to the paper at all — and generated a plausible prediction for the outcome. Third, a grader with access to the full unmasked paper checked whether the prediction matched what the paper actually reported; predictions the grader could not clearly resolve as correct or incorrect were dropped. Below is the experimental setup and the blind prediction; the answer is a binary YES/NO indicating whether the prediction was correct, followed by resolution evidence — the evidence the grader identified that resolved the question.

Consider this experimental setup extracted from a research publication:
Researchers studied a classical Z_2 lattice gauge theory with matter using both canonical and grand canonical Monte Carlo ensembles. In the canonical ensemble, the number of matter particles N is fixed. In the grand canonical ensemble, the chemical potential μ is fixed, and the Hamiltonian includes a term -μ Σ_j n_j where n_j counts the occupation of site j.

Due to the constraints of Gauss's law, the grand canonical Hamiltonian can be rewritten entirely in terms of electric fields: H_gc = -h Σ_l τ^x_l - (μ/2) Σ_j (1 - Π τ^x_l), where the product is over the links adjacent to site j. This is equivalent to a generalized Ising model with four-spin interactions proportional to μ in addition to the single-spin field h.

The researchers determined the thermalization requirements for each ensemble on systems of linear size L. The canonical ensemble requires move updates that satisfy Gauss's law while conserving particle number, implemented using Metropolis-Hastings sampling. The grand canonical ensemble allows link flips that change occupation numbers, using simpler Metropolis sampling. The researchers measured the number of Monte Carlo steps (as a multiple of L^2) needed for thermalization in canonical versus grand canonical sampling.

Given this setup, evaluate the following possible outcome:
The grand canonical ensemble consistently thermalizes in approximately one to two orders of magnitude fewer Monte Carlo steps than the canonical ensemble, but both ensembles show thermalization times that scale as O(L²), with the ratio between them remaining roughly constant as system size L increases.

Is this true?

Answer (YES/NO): NO